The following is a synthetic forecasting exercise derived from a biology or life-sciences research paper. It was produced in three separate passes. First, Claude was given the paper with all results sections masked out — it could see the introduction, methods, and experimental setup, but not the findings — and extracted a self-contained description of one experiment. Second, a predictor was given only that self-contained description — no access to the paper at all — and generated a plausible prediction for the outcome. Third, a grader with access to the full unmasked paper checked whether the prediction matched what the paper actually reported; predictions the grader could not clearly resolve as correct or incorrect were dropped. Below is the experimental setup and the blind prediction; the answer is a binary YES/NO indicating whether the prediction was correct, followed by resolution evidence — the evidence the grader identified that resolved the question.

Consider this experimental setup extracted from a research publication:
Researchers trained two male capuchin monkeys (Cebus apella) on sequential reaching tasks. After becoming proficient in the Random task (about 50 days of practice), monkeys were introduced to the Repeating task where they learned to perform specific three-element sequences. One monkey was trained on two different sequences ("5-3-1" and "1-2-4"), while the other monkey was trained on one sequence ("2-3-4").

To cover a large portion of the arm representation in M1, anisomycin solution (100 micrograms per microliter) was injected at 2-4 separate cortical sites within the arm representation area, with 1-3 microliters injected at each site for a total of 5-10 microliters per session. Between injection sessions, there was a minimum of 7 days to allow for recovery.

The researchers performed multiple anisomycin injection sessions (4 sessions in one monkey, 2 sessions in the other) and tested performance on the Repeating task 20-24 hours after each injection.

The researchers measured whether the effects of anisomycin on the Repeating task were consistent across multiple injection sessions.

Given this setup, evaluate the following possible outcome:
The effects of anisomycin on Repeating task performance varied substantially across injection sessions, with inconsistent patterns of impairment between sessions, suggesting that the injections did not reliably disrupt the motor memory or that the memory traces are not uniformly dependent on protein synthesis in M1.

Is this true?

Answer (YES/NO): NO